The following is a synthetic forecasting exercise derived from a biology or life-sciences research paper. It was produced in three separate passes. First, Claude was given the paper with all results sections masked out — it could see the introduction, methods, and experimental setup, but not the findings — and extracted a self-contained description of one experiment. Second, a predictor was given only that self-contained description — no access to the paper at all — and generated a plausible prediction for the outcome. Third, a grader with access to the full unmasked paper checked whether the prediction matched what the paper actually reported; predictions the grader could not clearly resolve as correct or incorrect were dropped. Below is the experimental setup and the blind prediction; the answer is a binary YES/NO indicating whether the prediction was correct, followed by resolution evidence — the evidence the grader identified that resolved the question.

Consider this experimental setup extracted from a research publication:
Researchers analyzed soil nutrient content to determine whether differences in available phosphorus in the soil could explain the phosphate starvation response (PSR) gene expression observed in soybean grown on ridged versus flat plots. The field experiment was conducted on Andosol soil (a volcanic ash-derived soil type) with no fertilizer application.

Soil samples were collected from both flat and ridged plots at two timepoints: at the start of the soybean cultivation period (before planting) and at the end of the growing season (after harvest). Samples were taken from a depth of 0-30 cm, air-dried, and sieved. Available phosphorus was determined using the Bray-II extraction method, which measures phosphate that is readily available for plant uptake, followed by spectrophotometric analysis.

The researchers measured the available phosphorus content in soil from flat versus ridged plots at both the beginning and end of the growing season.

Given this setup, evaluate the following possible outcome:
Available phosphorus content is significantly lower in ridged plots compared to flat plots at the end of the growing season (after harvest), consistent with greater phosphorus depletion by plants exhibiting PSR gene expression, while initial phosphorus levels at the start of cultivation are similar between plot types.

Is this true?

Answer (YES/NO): NO